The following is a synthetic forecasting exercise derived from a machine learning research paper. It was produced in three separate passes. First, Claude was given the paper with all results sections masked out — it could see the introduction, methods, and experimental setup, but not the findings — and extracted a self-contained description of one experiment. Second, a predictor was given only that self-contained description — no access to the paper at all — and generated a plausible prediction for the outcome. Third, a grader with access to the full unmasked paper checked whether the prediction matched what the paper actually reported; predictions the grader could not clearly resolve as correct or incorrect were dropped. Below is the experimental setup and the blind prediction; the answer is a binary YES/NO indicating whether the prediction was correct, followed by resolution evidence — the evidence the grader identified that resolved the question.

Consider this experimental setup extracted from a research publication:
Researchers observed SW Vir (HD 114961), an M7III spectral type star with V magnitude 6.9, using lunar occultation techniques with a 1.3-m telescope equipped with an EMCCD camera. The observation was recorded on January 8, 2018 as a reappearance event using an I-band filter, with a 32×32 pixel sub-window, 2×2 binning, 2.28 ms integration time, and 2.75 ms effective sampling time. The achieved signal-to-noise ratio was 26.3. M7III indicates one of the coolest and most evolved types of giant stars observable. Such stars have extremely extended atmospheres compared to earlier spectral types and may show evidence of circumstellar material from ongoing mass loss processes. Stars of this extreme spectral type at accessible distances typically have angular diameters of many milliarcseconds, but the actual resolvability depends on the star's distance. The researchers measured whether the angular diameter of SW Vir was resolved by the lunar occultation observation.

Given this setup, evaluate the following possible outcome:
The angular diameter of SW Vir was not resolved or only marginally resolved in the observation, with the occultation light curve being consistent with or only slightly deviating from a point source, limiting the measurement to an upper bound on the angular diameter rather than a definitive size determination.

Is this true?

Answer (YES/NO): NO